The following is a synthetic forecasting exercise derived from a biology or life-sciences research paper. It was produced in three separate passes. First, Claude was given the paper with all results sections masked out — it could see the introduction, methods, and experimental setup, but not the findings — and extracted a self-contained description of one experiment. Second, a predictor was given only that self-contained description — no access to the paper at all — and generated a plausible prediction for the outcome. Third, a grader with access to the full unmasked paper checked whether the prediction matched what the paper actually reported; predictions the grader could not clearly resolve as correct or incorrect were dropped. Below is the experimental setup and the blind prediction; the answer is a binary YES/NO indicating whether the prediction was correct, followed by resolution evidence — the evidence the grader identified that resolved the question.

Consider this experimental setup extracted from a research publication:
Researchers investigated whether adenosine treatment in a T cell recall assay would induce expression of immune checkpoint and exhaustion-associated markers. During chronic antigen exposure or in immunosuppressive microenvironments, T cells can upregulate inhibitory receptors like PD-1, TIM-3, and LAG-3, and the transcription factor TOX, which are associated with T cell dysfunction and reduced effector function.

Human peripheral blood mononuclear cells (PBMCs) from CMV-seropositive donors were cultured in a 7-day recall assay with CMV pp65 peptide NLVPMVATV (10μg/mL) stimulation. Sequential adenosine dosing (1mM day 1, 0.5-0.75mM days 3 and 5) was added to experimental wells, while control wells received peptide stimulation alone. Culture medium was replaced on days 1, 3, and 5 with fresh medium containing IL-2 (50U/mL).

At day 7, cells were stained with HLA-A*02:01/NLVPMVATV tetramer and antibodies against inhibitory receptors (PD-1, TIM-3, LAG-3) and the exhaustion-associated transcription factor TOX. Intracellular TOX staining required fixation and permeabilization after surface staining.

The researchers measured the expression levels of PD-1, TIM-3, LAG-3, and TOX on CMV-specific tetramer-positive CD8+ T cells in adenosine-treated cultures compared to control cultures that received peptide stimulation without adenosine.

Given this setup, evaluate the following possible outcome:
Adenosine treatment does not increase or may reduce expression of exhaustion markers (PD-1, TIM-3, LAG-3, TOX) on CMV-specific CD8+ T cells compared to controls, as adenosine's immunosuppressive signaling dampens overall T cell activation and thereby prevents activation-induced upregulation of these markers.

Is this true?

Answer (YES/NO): YES